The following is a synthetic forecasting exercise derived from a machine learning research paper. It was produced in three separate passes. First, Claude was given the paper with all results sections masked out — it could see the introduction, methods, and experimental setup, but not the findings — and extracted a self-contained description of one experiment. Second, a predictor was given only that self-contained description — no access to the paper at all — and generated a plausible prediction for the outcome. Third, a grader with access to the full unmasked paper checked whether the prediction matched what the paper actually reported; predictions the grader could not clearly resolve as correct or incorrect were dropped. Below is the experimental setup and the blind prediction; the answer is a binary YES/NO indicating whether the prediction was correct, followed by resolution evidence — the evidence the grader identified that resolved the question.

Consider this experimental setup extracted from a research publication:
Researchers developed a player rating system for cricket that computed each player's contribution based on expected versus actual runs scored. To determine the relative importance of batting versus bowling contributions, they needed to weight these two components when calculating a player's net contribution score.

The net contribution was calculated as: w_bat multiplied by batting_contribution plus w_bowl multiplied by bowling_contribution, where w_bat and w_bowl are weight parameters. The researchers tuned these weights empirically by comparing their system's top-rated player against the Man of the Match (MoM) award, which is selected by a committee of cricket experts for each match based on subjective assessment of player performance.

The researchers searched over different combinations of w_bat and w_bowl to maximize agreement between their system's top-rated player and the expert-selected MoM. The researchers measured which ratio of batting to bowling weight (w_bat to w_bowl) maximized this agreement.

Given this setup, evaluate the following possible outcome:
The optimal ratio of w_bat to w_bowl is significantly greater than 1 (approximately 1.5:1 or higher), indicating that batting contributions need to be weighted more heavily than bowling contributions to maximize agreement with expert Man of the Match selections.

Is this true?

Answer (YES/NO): YES